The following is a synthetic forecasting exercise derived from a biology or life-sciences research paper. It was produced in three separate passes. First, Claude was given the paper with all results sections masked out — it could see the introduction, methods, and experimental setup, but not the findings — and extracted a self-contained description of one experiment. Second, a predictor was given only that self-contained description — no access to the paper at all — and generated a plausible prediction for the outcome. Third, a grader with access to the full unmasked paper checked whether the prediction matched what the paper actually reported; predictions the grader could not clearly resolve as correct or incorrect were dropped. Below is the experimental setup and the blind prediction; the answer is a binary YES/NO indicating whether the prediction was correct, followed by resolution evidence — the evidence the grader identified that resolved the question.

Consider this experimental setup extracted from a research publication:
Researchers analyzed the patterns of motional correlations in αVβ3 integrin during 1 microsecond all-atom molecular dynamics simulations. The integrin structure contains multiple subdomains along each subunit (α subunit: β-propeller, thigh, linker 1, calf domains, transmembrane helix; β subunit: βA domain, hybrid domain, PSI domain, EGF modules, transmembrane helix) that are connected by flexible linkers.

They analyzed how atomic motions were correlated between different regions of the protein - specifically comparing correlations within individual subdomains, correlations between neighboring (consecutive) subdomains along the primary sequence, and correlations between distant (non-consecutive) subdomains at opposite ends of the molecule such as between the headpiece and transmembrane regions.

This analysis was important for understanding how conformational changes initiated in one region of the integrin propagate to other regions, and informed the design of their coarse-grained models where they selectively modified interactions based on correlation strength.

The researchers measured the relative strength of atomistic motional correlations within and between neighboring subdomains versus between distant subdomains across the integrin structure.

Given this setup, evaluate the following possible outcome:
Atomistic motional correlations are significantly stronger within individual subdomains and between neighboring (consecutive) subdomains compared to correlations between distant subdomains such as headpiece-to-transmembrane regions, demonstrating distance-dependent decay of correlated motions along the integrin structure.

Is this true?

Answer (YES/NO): YES